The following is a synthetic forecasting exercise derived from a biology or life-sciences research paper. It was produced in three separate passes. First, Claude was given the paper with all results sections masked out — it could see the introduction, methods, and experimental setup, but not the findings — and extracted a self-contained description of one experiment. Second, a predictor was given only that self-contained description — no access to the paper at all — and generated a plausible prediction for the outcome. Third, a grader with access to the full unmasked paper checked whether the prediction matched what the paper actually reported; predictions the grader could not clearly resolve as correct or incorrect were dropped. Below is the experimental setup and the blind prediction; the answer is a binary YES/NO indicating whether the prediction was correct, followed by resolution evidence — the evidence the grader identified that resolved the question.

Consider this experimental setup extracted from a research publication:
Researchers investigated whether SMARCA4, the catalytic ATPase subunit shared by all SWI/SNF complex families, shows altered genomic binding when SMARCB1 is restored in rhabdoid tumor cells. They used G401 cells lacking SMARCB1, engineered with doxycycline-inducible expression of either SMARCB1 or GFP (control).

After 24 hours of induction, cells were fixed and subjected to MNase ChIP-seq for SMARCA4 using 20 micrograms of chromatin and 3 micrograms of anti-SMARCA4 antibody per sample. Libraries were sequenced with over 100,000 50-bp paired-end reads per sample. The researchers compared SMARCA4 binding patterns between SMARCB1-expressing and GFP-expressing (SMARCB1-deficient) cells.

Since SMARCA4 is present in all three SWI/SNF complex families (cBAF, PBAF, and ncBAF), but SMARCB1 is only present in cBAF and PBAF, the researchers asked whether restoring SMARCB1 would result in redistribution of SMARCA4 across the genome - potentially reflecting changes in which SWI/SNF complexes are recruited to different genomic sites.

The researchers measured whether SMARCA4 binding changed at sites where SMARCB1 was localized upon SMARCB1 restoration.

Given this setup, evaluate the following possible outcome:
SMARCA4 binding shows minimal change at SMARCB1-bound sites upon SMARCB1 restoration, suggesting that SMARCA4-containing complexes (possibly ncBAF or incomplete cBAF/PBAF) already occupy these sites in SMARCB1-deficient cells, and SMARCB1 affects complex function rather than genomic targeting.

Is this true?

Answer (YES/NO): NO